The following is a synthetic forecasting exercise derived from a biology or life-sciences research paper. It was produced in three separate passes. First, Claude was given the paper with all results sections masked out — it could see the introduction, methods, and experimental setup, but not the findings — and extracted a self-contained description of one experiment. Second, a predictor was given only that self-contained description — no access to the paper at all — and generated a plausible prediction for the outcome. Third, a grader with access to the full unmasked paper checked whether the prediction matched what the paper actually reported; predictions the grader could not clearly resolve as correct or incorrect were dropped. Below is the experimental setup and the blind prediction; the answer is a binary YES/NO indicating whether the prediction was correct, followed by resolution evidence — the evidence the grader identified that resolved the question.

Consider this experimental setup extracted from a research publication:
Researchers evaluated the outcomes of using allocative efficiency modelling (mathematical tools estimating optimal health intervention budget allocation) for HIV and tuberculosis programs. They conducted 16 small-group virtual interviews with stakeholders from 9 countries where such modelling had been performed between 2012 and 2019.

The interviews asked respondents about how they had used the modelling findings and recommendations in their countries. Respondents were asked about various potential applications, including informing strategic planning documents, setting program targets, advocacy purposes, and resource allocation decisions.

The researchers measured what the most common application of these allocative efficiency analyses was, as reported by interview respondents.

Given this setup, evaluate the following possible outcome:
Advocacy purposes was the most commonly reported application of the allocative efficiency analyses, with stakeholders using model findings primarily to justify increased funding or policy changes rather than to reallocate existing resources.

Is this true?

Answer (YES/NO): NO